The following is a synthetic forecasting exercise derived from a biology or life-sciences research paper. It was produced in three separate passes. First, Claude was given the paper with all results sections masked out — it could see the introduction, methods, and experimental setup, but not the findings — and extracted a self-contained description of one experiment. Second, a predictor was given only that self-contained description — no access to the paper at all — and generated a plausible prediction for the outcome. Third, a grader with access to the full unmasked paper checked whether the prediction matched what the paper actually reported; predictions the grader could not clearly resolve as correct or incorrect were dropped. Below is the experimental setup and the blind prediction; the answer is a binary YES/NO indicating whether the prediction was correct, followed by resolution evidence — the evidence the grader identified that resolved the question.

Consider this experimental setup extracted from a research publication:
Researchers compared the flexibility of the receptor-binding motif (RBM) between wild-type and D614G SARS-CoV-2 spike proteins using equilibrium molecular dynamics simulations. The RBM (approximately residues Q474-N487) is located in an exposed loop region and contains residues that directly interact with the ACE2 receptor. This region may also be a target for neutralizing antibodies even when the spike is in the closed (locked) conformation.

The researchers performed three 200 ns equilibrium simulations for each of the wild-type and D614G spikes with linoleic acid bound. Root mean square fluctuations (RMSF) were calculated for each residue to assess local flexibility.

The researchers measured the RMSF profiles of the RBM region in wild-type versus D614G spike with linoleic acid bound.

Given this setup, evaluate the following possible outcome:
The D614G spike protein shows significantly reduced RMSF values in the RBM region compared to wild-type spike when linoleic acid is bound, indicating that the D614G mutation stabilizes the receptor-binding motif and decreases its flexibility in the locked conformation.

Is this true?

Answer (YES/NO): NO